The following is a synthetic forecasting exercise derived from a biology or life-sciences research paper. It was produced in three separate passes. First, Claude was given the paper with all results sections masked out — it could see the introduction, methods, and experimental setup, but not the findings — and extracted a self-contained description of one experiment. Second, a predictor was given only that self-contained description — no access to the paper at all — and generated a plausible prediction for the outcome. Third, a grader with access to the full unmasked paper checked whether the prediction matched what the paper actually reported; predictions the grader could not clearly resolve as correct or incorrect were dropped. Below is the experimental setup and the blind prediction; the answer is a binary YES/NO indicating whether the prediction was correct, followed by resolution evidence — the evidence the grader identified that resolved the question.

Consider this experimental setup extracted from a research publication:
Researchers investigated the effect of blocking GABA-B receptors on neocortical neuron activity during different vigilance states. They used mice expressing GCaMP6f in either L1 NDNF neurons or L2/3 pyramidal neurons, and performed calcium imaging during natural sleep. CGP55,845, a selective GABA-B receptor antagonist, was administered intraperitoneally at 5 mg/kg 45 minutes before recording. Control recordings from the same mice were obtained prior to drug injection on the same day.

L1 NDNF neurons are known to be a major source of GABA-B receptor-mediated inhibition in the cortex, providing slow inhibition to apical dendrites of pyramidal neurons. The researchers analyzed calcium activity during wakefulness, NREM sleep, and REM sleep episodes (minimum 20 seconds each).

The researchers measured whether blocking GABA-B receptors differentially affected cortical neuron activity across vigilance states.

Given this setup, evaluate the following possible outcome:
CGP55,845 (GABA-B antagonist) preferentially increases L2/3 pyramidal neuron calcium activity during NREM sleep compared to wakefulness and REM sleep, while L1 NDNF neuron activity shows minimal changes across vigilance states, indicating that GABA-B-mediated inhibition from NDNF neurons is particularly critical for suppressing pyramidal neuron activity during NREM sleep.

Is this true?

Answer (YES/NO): YES